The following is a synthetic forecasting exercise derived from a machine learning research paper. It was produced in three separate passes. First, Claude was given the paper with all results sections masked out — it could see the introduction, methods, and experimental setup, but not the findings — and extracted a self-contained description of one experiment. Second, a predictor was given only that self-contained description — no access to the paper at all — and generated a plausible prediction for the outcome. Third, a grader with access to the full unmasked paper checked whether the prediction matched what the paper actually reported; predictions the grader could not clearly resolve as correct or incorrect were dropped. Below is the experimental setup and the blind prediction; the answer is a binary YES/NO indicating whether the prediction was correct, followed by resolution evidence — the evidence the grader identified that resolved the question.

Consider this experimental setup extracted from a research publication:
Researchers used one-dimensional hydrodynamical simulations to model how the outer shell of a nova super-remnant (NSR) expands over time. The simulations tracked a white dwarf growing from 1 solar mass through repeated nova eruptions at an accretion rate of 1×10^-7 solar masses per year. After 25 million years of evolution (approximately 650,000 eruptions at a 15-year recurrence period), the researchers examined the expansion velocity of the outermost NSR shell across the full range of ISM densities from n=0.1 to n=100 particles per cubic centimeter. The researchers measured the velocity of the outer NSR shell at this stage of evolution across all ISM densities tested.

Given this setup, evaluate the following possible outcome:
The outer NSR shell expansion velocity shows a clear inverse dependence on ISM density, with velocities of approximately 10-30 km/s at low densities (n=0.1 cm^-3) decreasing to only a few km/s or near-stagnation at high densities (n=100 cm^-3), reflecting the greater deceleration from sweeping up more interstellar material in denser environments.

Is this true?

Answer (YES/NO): NO